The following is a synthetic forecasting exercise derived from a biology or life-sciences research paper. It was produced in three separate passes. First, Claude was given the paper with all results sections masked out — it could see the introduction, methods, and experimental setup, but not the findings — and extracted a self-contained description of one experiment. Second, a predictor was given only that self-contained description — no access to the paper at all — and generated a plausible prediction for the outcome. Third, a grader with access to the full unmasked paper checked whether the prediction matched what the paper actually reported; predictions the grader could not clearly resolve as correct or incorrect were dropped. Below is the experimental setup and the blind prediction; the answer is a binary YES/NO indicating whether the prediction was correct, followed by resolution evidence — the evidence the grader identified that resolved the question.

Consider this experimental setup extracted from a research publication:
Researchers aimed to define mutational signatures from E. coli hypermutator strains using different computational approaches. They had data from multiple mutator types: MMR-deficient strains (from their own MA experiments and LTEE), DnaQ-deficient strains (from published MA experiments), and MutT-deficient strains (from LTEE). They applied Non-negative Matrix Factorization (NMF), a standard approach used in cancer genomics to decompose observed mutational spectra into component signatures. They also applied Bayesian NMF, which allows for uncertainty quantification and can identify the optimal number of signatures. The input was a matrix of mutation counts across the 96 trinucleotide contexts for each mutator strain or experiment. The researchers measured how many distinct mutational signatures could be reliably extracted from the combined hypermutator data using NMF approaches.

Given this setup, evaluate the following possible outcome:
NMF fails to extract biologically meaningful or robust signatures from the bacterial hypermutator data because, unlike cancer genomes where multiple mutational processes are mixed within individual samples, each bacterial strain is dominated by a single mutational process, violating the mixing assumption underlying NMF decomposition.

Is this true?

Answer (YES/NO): NO